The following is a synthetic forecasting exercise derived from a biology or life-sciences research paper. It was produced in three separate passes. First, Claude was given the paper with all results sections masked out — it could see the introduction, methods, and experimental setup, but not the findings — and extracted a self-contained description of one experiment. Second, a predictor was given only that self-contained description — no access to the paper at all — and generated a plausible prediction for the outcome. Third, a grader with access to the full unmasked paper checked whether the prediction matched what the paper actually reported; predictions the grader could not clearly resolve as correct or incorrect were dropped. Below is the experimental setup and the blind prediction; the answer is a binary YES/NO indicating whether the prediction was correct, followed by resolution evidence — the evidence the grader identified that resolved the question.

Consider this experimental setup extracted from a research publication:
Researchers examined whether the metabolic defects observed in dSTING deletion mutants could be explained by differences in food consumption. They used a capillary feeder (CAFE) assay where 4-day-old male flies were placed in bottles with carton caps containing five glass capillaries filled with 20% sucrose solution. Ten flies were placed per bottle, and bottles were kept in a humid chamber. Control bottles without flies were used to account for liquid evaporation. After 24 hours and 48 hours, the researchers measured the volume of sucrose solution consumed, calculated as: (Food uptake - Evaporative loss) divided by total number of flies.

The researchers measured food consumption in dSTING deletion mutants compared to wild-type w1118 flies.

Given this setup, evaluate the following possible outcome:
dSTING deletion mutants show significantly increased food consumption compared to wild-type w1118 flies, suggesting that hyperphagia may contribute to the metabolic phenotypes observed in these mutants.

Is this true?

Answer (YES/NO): NO